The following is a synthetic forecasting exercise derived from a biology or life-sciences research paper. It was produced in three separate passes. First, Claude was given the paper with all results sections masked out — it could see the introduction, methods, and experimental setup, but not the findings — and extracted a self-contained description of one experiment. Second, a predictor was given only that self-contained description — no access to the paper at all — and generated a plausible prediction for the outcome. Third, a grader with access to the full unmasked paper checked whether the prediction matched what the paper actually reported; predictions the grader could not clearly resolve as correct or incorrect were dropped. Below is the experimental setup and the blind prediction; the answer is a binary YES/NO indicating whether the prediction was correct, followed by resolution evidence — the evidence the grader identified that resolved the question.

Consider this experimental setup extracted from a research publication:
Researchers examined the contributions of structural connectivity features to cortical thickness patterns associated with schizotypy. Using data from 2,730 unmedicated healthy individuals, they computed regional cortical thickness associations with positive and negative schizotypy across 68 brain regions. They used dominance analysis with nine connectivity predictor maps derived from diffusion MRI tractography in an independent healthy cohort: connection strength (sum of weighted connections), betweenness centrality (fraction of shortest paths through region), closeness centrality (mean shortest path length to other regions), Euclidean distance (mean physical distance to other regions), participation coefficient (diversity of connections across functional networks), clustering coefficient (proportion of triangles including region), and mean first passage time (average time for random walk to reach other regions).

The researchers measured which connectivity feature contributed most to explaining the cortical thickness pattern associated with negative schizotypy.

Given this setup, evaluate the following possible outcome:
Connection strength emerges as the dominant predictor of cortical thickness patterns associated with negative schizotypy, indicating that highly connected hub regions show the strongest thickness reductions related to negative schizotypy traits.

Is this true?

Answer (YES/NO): NO